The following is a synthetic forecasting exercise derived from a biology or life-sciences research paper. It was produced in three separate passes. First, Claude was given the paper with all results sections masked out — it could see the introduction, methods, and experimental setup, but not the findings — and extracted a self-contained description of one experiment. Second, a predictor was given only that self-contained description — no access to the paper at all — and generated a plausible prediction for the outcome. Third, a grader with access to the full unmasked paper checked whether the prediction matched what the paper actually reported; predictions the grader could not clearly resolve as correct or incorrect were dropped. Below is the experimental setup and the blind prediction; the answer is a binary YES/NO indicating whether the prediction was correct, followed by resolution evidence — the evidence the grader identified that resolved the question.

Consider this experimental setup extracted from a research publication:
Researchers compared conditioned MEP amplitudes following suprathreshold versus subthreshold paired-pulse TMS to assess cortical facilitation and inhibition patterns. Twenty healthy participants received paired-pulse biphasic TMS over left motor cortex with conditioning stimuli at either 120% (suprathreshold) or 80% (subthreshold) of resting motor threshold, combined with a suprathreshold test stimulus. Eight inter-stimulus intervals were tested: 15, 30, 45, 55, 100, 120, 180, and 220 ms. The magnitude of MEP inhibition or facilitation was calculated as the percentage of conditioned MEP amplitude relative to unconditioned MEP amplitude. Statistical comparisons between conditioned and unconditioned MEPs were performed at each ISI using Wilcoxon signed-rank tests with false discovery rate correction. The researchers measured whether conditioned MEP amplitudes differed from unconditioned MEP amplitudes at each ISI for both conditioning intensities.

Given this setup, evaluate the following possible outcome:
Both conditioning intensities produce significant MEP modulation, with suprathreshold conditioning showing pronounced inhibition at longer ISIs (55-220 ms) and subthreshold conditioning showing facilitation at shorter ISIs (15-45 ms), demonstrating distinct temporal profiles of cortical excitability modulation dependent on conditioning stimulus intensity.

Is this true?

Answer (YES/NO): NO